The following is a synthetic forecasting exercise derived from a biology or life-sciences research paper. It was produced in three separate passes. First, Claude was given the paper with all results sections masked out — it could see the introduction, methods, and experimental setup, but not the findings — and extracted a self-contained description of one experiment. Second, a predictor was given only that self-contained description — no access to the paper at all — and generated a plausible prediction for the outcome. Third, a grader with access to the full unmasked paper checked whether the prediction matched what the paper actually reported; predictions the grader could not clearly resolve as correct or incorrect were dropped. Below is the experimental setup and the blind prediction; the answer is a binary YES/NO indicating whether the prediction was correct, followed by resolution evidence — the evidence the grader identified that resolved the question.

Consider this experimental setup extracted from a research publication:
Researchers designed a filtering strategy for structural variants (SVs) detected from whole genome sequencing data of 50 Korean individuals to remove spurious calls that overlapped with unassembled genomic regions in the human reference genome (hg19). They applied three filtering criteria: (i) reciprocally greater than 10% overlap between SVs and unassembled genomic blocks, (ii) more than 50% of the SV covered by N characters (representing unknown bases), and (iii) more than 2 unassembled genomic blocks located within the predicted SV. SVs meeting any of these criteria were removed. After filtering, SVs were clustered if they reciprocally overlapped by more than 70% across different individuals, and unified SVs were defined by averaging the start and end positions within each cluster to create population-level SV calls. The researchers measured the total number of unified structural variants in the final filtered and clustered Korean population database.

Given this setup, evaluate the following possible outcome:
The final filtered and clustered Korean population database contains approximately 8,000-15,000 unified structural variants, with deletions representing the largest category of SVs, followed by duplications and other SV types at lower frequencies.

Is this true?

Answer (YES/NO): NO